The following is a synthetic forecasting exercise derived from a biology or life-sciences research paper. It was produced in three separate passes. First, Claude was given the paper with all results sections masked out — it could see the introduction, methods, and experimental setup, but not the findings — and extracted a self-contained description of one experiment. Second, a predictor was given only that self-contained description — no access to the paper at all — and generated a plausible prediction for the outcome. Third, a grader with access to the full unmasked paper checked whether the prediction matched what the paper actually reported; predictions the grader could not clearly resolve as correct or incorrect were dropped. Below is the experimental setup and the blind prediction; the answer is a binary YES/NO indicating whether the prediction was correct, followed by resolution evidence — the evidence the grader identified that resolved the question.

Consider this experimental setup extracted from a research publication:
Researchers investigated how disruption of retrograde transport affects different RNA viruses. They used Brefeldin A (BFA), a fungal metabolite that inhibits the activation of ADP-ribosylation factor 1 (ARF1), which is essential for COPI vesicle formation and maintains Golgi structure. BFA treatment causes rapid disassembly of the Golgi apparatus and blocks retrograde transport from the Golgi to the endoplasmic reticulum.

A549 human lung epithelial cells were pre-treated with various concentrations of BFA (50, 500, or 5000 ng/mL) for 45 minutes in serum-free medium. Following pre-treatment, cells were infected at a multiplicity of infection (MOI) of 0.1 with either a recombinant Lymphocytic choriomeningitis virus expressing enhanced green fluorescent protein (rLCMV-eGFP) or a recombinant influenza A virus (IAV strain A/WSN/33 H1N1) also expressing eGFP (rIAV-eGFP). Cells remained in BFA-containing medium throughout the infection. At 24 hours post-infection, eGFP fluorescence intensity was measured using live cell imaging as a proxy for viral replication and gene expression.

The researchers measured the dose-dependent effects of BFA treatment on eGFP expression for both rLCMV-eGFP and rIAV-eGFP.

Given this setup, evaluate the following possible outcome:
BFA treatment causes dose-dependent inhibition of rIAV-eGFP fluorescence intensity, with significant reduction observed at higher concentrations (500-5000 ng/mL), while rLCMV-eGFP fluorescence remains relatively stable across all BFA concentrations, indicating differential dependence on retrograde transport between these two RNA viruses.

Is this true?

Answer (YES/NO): NO